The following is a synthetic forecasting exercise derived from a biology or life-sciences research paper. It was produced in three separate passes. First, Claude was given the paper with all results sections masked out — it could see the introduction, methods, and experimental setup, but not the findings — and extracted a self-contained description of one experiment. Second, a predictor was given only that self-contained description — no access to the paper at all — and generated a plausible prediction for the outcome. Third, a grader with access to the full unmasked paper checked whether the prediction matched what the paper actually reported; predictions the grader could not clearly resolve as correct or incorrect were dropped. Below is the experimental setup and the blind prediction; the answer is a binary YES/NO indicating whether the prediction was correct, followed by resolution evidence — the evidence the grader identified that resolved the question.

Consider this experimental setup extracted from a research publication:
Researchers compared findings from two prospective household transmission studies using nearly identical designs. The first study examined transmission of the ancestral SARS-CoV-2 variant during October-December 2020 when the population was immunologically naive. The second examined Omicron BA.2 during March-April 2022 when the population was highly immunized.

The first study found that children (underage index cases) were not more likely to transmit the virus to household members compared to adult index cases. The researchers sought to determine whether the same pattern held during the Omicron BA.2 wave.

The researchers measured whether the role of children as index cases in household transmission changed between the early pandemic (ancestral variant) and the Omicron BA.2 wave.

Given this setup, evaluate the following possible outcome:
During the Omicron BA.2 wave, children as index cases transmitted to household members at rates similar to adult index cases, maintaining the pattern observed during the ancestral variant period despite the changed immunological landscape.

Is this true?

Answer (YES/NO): NO